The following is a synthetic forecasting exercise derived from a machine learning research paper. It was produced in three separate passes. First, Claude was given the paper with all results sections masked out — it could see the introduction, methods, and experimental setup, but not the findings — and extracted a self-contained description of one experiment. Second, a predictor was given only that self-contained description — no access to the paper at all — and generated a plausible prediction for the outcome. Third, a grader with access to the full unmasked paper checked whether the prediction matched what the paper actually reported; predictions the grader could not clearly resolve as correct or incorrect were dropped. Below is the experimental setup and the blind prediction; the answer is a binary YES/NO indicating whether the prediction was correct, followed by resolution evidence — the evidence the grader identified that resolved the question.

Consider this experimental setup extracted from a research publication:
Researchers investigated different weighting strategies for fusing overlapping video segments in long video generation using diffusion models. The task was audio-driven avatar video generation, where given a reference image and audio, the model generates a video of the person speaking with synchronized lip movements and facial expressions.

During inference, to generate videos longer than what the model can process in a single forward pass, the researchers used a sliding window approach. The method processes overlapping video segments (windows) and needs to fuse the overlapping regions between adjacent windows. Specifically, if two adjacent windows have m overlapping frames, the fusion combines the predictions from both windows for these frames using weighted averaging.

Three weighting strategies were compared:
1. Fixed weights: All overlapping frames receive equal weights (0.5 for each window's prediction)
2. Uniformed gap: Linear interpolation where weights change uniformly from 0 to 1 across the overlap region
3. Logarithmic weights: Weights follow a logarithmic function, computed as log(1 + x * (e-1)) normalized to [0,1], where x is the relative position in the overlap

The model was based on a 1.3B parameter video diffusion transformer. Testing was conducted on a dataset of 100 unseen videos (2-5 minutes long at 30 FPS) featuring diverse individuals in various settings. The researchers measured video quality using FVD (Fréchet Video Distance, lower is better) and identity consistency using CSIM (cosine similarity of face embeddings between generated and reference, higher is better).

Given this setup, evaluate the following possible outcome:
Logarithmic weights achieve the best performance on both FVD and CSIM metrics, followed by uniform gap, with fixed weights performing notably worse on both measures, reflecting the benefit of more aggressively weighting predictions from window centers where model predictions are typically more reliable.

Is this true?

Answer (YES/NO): NO